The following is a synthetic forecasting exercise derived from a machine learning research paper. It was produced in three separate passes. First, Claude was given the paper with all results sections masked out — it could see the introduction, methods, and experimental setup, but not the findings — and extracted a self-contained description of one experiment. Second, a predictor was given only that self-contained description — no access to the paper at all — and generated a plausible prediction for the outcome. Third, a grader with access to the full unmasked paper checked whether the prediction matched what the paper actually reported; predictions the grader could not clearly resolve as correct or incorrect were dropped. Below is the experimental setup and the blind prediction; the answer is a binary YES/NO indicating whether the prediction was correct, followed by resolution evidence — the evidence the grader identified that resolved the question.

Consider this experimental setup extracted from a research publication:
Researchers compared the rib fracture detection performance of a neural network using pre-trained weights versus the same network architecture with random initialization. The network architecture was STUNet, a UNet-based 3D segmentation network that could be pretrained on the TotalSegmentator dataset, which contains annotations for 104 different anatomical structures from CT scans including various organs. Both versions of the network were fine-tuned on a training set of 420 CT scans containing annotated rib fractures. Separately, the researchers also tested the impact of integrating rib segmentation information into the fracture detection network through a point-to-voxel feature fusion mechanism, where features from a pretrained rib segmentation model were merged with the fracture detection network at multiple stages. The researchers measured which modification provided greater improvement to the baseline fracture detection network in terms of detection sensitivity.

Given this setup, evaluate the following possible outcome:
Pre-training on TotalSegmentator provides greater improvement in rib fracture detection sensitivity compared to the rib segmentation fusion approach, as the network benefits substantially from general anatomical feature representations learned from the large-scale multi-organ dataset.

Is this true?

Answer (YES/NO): NO